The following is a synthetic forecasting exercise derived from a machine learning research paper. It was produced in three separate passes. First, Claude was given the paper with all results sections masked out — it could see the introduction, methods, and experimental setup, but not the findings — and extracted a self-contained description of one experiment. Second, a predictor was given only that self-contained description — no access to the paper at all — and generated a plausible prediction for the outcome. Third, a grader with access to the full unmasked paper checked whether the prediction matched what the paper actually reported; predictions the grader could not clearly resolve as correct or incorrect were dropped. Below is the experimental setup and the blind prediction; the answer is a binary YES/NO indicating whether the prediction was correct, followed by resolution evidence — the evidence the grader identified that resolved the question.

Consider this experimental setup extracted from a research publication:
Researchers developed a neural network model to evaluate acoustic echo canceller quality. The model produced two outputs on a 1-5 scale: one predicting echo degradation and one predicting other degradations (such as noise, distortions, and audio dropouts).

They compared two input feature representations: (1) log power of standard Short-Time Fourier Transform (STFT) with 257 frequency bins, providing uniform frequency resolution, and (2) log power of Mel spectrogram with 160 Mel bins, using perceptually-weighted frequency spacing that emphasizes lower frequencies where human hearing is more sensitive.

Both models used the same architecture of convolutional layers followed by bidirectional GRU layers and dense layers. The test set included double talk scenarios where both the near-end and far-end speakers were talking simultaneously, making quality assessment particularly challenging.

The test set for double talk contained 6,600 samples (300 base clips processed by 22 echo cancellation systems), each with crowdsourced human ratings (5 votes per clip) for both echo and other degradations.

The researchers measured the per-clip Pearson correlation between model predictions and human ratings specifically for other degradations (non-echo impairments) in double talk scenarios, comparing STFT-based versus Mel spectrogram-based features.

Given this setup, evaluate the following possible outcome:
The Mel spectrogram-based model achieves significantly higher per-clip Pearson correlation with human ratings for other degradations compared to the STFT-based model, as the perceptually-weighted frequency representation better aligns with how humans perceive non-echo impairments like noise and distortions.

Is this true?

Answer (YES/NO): NO